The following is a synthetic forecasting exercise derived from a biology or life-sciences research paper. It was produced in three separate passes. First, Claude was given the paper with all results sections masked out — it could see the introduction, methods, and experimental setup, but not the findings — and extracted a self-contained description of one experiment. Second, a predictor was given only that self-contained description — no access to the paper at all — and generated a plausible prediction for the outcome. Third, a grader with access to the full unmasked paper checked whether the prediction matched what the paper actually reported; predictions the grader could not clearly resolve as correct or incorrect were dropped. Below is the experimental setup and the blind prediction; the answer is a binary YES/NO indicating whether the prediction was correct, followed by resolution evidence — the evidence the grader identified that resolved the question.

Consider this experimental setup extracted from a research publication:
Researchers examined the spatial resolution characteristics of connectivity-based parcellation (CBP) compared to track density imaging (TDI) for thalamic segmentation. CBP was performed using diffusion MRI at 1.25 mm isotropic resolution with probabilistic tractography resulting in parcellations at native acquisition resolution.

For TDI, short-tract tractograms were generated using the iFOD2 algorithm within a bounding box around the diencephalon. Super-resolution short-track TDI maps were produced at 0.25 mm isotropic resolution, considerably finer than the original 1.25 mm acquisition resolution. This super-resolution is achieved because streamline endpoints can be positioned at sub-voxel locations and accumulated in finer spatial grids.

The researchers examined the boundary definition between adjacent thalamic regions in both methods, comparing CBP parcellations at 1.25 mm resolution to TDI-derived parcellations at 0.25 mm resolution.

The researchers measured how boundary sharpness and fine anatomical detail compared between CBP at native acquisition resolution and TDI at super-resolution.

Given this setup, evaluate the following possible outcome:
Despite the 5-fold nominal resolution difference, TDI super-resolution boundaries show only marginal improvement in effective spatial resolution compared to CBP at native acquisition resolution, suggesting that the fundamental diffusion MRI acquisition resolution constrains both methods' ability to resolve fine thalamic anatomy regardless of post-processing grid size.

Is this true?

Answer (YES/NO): NO